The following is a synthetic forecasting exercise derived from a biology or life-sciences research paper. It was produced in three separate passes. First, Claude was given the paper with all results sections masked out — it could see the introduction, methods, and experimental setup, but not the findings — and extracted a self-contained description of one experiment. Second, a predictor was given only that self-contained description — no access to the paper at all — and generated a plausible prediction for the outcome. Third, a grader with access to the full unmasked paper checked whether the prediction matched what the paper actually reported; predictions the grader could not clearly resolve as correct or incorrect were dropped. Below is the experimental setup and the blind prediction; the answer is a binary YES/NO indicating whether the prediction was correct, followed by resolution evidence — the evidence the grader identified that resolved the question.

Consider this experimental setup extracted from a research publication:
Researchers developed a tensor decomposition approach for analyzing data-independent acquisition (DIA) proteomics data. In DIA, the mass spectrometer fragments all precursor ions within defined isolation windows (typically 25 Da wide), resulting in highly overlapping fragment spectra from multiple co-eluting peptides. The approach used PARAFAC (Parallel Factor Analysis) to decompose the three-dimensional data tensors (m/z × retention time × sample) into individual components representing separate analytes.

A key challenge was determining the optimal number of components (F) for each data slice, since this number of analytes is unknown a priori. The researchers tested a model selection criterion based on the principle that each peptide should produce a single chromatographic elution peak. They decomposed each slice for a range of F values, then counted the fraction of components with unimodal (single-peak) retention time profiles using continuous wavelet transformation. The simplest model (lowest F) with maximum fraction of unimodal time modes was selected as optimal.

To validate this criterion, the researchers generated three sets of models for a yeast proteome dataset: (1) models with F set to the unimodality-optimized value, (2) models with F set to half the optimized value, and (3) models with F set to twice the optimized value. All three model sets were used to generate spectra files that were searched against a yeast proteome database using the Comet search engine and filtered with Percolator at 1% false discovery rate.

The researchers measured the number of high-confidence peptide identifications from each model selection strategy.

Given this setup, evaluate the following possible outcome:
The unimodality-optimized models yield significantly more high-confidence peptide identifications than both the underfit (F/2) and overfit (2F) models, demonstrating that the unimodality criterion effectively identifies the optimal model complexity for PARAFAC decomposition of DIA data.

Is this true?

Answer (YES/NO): YES